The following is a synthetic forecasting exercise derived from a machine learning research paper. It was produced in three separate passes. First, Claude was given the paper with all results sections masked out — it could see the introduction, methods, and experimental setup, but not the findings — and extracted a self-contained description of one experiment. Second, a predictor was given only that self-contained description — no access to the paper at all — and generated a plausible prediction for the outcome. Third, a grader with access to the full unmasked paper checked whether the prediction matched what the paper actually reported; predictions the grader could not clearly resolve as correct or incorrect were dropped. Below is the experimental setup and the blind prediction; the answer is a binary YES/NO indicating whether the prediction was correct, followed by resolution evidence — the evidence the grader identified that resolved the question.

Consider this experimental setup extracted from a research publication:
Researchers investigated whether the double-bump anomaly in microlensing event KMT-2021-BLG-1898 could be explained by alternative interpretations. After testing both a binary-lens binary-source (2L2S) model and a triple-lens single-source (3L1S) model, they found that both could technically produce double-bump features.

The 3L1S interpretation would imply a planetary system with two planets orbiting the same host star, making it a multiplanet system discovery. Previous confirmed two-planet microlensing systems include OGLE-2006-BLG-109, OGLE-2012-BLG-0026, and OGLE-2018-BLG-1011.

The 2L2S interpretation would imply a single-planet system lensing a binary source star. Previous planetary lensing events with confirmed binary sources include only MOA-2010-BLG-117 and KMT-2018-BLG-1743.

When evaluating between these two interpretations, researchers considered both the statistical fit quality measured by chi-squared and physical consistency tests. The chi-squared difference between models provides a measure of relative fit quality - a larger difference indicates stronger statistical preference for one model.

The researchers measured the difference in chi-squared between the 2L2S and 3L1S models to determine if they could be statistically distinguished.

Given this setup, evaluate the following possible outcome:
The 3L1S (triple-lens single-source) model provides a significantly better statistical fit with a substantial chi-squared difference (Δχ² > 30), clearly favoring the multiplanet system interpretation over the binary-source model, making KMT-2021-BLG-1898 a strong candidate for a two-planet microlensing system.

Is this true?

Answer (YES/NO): NO